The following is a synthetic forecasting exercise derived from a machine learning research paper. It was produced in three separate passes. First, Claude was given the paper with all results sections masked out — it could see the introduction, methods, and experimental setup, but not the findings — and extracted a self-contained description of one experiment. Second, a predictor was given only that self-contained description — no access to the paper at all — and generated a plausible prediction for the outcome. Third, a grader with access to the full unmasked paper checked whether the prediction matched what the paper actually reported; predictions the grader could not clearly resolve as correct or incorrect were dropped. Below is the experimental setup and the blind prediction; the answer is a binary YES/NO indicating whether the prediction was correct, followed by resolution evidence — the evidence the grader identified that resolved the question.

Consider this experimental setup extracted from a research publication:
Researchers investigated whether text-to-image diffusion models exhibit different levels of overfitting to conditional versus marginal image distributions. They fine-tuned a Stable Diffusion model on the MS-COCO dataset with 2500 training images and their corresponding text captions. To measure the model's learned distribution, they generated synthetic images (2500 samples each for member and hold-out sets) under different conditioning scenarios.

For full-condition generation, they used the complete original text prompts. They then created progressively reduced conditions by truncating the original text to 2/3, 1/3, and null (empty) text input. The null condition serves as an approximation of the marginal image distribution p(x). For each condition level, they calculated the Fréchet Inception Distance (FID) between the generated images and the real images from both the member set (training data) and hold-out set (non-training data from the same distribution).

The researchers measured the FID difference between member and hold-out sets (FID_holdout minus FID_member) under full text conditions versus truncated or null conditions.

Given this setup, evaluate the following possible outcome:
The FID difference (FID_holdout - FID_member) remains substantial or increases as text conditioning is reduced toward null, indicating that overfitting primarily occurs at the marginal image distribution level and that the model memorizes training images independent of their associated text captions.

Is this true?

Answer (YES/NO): NO